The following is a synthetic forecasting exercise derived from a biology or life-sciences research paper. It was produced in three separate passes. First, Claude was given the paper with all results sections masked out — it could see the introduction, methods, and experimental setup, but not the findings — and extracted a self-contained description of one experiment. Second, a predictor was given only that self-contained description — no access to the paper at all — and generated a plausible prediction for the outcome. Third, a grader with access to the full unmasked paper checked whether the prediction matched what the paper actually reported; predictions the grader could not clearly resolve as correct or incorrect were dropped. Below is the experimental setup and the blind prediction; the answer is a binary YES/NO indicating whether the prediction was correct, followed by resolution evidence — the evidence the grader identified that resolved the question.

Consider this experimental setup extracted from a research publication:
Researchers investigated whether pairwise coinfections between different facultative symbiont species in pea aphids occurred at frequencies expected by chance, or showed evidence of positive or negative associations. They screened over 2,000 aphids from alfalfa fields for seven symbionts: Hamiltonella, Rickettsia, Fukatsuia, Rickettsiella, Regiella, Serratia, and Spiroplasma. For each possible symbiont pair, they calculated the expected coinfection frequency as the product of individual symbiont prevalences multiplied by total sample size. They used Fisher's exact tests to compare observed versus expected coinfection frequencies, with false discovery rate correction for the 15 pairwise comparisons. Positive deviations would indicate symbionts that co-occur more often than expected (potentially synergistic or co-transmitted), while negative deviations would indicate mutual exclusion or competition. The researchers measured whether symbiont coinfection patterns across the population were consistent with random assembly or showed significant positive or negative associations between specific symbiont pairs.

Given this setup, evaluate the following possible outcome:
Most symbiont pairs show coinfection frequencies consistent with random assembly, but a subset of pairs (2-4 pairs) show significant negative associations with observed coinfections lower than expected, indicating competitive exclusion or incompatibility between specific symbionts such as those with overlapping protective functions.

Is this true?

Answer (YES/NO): NO